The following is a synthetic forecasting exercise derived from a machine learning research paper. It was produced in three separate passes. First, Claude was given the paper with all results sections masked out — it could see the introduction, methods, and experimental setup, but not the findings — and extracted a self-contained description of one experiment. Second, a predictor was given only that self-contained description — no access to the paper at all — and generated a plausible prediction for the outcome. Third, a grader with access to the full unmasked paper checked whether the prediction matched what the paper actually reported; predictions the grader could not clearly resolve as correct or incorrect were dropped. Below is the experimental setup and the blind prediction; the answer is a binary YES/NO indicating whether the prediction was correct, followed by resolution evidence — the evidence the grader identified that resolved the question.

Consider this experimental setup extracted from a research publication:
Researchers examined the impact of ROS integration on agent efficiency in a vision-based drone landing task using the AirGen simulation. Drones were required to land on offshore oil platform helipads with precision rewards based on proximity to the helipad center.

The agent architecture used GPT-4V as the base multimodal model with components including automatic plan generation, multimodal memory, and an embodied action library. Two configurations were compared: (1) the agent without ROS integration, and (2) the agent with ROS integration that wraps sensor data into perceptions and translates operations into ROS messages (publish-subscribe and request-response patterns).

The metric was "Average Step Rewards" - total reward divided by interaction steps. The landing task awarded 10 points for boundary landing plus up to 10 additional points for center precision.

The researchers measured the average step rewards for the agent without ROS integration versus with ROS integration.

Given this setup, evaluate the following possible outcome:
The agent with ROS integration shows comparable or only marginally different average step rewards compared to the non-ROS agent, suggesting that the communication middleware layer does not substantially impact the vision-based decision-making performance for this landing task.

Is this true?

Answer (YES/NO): NO